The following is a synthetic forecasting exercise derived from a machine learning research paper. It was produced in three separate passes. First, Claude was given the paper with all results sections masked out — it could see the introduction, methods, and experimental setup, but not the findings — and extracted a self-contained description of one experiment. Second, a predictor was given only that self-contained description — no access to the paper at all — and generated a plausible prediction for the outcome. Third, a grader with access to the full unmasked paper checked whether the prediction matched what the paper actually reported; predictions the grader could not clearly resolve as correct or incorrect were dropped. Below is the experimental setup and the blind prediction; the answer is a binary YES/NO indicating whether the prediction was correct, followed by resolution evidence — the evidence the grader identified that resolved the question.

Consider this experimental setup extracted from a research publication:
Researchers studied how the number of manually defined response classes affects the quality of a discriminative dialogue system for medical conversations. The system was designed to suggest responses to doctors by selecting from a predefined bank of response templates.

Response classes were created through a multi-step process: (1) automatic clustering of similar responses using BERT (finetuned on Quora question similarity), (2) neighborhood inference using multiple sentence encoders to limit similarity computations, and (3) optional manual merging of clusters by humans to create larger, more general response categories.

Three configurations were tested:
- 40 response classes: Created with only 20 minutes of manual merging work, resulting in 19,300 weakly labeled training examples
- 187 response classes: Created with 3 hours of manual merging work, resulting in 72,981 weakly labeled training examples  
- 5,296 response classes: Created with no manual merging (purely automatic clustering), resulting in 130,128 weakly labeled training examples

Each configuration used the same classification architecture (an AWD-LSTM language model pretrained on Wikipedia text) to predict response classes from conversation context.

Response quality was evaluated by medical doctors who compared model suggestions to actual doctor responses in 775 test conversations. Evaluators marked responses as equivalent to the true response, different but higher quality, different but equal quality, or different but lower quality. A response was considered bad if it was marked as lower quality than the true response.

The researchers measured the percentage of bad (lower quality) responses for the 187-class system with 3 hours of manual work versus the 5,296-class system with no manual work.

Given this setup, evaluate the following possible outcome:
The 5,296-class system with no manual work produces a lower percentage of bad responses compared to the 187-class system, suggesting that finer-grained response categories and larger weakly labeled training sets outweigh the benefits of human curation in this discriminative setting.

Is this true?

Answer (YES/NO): NO